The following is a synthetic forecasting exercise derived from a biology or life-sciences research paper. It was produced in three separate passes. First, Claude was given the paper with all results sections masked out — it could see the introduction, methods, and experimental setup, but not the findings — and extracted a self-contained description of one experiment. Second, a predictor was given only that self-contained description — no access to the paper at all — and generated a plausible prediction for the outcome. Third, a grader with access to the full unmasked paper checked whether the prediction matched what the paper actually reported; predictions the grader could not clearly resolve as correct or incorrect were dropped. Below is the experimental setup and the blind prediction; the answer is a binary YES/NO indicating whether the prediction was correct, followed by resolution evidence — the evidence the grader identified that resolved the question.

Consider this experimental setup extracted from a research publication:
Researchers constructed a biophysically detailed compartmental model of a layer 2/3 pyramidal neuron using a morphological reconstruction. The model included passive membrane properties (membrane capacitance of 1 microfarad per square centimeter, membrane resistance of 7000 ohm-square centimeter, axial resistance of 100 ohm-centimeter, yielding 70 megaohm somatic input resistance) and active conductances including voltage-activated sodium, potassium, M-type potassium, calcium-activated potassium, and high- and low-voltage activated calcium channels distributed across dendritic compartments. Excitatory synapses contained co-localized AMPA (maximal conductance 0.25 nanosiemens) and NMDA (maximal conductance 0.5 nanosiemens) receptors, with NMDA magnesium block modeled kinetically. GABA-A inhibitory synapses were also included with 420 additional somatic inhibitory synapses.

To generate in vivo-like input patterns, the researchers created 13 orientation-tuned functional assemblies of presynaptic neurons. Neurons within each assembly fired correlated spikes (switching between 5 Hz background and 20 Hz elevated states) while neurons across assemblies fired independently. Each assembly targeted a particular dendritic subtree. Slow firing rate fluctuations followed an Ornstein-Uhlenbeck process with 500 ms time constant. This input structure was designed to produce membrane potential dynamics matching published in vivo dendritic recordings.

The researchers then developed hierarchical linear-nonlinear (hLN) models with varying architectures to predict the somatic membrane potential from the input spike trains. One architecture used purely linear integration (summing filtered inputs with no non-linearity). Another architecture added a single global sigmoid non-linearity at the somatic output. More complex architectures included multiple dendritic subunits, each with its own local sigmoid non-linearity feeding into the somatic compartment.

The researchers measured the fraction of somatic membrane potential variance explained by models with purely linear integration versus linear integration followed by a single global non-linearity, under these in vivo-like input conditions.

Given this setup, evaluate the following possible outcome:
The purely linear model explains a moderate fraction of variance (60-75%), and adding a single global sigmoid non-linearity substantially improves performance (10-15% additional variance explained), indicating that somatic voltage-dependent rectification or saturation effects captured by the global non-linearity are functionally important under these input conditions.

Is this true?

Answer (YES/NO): NO